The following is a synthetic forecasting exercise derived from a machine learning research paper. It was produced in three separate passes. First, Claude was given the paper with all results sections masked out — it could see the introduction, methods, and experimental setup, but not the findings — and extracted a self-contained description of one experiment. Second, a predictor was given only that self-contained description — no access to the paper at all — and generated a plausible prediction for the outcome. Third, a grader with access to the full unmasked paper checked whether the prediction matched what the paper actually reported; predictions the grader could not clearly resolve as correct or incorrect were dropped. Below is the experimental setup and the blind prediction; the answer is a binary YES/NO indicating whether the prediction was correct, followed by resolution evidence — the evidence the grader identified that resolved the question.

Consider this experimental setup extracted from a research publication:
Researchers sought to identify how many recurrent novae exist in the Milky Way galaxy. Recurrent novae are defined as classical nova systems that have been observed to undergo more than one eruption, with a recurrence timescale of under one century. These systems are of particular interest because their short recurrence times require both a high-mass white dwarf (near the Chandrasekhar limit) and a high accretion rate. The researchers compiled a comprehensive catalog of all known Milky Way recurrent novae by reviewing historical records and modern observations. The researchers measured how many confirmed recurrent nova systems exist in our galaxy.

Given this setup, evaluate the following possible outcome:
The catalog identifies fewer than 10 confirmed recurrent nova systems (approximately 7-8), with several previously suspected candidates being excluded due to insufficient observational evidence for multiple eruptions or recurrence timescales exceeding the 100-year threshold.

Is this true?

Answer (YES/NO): NO